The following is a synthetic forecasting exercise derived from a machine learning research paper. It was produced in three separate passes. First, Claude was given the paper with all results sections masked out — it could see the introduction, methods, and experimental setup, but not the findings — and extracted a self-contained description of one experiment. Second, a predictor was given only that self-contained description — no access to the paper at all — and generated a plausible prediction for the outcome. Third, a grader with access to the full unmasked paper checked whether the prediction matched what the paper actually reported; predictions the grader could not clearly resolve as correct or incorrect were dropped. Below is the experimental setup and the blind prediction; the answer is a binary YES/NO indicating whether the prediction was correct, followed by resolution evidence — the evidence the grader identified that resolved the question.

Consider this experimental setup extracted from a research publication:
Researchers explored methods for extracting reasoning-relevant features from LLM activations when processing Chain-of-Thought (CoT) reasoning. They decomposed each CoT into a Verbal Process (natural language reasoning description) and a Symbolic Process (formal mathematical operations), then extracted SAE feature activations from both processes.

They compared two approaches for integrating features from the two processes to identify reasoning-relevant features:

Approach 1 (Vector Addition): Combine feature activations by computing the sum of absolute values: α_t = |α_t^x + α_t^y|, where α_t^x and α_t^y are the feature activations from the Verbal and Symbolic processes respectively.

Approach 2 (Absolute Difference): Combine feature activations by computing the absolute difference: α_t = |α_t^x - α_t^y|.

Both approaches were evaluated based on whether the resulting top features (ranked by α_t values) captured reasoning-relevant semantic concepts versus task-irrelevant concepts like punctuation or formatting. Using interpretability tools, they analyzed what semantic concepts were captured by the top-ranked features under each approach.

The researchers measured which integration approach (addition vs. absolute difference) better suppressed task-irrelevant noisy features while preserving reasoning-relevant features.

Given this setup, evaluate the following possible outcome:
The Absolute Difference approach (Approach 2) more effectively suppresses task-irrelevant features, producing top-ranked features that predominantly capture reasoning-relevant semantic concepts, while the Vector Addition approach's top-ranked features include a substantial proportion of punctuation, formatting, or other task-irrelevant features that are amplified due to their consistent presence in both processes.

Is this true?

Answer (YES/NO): YES